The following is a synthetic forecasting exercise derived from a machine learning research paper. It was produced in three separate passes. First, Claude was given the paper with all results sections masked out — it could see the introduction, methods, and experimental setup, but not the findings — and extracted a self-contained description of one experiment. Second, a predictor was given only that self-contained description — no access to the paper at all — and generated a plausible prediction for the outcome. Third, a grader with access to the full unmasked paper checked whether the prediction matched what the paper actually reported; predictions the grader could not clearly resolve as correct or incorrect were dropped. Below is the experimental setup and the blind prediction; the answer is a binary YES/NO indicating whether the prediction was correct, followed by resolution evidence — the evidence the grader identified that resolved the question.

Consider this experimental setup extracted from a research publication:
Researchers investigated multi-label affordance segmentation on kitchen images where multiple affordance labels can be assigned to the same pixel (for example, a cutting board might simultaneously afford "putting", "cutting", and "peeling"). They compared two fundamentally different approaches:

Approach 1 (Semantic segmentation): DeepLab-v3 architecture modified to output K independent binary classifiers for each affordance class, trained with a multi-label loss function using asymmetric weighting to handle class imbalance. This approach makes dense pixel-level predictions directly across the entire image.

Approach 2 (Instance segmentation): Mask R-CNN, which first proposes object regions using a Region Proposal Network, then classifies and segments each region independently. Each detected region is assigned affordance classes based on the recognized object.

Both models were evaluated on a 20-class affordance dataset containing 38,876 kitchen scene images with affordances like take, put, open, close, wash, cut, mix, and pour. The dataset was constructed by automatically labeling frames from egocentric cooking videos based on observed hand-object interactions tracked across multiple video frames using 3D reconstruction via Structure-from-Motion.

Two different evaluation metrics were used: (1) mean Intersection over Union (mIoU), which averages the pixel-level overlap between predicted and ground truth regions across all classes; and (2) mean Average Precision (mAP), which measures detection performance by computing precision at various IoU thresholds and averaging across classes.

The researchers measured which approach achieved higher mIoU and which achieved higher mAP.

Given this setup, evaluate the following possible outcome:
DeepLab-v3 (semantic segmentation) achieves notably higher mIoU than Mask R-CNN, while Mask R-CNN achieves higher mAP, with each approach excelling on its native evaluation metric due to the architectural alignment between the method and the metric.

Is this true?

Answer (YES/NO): NO